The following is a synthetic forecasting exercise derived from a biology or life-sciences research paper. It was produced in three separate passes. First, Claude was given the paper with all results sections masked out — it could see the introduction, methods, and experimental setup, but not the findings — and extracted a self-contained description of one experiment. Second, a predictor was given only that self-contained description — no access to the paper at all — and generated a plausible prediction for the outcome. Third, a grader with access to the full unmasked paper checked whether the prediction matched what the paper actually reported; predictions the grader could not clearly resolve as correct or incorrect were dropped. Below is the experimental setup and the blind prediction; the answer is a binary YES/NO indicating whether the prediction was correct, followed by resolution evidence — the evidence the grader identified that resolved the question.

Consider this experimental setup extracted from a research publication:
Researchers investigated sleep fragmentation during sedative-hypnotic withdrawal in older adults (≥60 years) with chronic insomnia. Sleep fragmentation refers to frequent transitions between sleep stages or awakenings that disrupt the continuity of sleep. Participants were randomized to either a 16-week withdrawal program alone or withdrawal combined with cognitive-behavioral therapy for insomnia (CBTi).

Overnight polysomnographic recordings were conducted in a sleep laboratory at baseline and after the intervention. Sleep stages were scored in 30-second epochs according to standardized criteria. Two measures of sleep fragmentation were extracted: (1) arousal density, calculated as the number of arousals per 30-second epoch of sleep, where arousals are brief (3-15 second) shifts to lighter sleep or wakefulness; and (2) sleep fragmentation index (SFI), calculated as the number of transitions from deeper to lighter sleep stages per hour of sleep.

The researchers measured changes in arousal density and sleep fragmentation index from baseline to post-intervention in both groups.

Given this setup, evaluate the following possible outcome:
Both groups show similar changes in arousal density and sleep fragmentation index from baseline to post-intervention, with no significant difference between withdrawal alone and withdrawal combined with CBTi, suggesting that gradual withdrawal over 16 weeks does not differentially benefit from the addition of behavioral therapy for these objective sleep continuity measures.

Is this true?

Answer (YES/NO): YES